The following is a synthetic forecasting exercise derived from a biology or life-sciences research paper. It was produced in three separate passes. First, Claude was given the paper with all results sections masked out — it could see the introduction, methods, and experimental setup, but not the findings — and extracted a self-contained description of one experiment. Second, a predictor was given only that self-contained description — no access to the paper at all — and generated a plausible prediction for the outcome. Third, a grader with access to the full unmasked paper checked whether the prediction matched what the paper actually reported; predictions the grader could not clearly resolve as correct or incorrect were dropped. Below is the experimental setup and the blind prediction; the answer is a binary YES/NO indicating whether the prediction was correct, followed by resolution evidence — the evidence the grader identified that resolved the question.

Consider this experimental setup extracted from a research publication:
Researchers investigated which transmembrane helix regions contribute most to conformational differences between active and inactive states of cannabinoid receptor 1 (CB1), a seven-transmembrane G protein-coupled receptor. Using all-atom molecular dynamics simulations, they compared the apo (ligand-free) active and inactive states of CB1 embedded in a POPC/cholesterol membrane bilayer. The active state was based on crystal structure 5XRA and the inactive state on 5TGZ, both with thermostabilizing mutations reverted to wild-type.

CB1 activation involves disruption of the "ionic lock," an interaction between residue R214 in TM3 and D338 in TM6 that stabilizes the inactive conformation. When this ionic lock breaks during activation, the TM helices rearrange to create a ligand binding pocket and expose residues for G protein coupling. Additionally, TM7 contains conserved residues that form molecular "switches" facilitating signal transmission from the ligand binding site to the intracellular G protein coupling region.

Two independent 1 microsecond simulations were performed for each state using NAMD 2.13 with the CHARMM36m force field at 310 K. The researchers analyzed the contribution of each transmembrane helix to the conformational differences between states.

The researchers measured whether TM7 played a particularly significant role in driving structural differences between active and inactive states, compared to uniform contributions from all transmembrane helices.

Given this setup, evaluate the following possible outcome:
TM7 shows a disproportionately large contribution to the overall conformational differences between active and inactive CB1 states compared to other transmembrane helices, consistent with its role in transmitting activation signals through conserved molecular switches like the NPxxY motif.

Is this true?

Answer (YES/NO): NO